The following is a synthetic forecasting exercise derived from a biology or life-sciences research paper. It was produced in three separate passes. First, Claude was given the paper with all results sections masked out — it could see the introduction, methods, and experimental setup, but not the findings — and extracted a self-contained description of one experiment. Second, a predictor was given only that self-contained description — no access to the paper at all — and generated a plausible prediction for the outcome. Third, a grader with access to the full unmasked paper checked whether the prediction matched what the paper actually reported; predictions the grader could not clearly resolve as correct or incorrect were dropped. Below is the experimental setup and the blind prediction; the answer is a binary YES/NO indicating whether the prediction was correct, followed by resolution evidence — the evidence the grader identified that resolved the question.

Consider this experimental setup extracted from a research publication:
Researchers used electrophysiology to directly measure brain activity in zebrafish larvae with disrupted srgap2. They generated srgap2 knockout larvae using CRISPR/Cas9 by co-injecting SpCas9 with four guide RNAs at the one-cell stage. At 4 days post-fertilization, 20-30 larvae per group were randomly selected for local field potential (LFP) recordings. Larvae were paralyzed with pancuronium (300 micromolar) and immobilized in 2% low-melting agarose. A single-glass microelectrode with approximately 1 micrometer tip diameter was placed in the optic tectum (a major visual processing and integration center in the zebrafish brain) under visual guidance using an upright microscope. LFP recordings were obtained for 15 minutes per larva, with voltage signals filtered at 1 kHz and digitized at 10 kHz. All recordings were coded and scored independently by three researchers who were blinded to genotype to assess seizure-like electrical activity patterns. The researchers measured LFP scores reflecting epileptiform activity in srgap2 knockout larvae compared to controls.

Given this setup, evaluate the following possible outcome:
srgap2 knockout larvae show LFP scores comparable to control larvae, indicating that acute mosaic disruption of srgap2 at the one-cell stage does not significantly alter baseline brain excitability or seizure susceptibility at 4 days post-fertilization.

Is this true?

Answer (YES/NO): YES